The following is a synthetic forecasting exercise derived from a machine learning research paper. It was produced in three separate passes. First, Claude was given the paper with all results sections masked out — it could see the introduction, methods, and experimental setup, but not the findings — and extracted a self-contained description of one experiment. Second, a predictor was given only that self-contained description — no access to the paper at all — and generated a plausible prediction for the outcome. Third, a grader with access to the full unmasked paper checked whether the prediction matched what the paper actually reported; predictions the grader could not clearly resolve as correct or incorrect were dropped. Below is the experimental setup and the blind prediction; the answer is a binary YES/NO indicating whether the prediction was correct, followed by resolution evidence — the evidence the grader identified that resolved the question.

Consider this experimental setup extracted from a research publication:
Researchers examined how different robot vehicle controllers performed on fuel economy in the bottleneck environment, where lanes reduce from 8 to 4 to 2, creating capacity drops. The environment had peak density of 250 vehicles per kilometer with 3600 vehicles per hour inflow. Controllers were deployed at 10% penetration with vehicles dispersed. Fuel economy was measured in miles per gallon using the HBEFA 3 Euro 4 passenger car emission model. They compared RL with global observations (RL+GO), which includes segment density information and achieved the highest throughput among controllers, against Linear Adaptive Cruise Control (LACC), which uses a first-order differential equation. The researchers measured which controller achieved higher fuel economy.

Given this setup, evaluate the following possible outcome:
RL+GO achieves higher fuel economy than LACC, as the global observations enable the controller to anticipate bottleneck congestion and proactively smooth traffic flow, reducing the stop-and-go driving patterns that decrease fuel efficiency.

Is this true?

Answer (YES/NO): NO